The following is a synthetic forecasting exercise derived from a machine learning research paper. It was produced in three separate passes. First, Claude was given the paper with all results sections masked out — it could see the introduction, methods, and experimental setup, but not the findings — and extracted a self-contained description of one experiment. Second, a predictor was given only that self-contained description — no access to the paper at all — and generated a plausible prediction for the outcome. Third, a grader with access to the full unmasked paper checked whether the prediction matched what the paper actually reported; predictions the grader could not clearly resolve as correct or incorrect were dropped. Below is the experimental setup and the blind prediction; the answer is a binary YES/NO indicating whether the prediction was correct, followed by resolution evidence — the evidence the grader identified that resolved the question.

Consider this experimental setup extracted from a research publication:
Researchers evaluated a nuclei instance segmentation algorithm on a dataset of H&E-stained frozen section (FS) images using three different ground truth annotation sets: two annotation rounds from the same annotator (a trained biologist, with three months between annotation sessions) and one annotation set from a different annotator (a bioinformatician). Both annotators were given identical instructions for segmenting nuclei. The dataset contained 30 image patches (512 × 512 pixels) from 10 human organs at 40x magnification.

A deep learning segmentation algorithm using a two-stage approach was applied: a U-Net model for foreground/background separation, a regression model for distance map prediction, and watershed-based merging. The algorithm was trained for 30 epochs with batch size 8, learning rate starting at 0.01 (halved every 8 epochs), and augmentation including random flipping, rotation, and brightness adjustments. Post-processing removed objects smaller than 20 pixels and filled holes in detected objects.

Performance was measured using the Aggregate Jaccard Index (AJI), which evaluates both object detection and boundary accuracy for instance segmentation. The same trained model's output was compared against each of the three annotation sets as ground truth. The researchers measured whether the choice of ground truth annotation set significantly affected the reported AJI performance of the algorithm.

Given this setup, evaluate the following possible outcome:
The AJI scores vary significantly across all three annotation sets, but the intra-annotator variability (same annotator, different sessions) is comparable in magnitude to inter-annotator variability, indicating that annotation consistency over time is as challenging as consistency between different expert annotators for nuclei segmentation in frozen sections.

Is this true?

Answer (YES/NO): NO